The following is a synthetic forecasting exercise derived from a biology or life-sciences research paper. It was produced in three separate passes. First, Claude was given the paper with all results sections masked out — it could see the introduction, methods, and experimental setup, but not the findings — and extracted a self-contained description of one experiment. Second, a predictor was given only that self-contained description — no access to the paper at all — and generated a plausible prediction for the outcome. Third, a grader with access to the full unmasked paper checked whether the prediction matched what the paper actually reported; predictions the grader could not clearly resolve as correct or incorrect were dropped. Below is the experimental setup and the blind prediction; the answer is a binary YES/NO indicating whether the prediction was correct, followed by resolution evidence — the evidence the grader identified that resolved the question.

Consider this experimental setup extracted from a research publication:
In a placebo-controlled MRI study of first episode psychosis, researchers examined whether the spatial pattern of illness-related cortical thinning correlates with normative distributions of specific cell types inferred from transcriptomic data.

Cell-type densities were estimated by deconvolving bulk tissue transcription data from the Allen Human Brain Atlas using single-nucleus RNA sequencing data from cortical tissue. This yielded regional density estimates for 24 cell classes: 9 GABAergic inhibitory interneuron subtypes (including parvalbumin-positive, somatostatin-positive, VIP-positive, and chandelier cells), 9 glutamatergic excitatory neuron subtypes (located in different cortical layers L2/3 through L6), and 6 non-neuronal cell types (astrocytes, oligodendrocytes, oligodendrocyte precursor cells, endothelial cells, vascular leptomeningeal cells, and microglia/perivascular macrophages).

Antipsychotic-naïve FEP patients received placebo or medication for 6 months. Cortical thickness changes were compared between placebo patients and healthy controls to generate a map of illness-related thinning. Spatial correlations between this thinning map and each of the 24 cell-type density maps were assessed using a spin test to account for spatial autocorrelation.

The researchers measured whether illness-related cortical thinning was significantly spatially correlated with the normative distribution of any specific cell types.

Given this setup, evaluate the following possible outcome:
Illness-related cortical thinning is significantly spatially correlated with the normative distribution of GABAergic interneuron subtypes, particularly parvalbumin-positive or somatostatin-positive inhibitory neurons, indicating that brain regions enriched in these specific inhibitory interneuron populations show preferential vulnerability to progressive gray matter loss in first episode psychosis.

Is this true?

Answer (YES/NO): NO